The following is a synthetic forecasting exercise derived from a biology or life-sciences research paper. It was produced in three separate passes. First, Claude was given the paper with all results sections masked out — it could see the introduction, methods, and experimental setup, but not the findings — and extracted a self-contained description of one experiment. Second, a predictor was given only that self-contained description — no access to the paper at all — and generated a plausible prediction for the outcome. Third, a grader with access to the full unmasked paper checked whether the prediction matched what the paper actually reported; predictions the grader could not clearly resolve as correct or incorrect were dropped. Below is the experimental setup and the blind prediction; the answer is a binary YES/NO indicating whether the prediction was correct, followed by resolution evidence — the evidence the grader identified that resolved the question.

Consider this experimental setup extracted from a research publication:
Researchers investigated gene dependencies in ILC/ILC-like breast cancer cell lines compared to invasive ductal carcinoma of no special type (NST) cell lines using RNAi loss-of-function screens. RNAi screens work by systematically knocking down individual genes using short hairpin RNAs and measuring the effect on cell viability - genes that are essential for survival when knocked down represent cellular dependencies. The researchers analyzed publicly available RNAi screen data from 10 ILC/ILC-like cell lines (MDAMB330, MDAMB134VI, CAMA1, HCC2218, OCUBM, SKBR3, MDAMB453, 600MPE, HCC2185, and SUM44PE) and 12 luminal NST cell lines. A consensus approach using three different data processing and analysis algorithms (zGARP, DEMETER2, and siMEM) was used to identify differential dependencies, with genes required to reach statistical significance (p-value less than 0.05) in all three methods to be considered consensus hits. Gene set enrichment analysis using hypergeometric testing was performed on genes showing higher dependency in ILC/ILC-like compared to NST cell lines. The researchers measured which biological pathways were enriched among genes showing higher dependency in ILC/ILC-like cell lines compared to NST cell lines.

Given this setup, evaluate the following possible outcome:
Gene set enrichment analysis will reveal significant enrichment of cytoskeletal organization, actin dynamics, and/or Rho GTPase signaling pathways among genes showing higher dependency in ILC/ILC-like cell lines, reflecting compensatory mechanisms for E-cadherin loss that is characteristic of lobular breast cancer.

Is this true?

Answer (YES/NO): YES